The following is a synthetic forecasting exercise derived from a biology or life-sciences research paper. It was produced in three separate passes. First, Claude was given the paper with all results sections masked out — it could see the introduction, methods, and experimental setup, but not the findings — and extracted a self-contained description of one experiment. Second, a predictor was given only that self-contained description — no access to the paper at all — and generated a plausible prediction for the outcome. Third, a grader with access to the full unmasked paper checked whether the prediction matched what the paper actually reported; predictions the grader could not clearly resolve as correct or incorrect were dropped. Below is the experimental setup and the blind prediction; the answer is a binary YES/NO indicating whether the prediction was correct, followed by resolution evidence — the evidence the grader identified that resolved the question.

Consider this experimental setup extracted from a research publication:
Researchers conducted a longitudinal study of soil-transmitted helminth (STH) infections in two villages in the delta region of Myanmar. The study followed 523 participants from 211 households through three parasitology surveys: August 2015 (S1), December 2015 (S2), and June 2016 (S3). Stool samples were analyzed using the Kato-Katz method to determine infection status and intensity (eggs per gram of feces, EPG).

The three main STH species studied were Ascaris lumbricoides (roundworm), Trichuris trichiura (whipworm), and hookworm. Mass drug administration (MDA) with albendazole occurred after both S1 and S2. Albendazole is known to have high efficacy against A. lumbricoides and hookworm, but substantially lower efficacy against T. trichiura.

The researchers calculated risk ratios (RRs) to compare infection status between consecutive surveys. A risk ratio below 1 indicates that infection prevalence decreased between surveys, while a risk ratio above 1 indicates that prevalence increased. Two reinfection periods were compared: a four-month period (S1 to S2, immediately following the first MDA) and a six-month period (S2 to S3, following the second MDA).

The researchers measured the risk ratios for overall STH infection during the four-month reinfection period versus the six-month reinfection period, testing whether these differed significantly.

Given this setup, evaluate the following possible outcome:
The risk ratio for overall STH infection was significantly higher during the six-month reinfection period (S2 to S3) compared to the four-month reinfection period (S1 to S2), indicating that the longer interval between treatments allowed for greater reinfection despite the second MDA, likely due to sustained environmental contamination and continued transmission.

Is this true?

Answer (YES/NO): YES